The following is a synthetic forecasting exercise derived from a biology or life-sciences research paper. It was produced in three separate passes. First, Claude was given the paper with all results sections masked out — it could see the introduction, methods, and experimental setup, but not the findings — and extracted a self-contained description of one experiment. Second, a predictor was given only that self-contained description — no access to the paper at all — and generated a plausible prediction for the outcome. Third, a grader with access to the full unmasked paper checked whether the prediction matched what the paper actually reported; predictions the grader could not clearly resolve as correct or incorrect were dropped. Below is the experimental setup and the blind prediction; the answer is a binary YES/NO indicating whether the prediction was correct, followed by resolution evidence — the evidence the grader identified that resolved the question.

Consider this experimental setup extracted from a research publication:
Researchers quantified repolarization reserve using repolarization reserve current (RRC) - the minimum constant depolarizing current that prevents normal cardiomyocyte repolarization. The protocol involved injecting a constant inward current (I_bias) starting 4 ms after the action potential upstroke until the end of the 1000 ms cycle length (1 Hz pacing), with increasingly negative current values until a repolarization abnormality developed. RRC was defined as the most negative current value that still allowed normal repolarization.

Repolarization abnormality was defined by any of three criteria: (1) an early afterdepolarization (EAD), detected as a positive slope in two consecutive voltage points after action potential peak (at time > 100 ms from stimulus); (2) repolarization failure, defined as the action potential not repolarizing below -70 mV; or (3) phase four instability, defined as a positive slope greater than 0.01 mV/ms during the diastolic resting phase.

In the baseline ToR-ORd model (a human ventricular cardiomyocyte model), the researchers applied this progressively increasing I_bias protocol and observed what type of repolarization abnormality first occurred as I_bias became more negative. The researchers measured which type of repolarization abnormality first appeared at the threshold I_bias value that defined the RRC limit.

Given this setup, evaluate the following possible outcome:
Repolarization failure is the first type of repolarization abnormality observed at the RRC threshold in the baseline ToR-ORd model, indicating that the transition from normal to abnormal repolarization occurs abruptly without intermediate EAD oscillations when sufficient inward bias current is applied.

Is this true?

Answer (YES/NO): NO